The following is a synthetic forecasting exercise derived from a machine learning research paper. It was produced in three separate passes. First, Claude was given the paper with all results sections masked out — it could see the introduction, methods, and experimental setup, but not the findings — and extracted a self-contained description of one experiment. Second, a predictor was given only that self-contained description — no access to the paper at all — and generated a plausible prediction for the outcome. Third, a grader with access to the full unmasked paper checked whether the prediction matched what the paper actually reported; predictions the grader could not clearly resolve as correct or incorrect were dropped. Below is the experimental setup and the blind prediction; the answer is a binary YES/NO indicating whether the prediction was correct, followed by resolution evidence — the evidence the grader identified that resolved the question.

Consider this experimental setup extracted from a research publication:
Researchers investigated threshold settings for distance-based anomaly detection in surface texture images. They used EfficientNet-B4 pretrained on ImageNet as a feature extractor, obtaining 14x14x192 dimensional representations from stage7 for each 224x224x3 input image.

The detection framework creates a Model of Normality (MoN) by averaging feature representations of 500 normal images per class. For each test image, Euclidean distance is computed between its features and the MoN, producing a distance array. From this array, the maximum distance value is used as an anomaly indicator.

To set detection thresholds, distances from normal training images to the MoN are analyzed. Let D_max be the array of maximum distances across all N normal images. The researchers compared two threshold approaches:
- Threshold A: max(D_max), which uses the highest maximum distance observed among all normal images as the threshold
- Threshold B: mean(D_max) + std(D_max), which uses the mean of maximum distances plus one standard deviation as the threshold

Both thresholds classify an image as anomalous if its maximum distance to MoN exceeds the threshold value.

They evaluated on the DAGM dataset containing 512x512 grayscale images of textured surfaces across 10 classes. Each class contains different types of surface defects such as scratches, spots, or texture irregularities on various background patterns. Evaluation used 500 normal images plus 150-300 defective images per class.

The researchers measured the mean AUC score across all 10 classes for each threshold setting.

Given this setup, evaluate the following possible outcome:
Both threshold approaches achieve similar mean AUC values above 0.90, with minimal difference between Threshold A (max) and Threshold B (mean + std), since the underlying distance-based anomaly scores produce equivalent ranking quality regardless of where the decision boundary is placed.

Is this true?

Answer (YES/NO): NO